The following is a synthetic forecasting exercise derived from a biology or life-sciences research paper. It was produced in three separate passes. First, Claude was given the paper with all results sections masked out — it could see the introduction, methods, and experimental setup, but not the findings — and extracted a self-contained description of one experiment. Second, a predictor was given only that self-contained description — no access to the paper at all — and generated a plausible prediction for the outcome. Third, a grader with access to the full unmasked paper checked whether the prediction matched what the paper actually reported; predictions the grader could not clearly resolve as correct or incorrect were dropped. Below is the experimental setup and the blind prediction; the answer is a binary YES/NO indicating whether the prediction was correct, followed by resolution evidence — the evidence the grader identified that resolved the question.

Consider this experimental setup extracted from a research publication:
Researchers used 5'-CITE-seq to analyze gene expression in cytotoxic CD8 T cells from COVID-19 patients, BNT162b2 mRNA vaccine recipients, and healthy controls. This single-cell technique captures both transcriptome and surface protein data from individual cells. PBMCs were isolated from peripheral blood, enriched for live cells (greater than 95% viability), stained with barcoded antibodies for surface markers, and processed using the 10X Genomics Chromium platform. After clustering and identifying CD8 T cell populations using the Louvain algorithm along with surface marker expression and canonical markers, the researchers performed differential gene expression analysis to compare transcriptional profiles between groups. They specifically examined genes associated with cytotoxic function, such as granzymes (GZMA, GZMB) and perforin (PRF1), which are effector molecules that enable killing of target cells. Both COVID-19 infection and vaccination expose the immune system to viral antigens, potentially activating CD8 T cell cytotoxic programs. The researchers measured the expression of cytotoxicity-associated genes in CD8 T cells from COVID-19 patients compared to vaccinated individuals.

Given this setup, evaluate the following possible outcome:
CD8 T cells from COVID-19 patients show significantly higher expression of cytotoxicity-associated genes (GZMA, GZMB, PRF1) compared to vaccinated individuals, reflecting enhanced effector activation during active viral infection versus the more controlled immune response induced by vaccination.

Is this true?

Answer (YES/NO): YES